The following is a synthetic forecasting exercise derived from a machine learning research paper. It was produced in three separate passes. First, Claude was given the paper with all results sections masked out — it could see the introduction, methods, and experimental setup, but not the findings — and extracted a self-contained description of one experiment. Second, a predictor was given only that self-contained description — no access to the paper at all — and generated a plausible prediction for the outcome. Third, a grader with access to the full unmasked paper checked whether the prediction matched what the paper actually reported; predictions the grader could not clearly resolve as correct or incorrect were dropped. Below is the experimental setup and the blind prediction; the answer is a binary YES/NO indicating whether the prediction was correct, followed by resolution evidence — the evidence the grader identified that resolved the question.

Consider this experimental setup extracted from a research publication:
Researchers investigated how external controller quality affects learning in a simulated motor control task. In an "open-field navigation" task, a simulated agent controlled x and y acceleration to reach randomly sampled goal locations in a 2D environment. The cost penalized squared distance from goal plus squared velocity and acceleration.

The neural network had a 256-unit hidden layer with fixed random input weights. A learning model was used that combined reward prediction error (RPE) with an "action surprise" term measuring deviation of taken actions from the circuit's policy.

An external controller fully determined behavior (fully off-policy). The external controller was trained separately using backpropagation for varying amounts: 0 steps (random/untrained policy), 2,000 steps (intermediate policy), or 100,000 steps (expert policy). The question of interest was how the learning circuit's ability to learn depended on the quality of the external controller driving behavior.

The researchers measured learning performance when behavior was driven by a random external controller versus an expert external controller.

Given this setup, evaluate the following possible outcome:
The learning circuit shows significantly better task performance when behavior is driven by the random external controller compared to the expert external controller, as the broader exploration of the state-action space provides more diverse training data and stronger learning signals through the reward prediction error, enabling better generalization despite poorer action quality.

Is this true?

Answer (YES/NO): NO